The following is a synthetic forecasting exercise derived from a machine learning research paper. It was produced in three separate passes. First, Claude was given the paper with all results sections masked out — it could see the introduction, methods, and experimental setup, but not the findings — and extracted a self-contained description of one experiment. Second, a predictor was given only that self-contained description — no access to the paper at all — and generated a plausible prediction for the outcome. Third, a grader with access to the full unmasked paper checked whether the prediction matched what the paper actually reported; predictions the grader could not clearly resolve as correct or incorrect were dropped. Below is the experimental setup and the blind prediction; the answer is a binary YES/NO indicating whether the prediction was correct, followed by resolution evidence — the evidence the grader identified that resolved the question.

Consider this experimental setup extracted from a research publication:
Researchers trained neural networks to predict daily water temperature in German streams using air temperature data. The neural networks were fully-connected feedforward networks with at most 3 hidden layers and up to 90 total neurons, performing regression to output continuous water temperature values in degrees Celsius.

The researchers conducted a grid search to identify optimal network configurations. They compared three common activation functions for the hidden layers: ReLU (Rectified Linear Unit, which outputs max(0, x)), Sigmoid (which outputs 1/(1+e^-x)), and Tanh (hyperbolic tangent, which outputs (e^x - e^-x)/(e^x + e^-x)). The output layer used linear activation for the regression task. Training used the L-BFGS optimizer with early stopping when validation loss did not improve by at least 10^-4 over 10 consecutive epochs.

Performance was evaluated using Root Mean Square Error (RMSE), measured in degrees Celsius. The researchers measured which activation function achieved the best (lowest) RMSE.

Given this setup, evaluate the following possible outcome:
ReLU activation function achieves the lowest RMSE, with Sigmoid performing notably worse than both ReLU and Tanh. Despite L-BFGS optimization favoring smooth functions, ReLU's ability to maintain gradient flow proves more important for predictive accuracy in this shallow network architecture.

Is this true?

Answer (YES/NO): NO